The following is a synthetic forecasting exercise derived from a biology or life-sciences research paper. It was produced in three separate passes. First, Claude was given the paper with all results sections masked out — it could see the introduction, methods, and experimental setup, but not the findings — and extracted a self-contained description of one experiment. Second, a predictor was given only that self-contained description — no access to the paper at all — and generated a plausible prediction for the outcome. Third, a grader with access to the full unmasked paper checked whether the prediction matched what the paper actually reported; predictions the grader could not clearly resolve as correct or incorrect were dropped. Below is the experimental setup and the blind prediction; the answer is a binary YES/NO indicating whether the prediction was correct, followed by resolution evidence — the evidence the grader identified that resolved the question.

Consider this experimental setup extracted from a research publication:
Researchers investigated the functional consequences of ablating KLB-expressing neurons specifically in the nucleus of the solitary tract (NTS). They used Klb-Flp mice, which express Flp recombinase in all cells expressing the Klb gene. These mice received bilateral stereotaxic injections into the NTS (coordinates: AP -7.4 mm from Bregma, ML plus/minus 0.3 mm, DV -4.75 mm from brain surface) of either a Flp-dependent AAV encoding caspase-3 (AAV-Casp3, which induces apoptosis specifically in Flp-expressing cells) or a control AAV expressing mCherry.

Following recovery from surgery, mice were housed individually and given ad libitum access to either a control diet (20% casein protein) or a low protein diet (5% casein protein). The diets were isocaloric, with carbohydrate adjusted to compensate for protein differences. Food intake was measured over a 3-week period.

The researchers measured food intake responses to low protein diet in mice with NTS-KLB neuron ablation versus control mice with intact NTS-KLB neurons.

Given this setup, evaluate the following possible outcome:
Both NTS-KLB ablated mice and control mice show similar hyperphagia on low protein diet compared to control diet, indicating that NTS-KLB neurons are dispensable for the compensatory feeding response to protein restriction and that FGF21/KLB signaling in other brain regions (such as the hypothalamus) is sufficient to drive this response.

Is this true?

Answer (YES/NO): NO